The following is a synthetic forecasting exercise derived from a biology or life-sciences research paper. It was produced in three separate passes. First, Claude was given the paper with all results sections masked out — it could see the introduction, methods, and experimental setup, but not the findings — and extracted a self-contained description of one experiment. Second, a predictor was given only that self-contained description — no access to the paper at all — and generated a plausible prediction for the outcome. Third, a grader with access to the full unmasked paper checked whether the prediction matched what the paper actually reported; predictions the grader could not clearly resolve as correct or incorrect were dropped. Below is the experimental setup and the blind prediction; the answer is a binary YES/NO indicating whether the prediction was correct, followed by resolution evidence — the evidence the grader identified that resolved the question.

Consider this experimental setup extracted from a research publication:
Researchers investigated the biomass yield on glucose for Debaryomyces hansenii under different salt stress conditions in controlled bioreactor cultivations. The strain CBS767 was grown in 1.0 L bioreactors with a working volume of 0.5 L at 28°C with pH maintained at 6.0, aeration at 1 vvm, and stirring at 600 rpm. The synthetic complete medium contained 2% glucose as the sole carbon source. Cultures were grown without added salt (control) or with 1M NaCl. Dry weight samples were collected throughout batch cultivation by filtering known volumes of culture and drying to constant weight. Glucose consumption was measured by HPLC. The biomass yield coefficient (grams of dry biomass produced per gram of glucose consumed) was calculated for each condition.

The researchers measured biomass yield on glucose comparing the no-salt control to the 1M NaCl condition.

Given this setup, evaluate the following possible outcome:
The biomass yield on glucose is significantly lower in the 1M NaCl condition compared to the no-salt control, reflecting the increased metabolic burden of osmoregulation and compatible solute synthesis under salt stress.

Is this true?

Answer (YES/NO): NO